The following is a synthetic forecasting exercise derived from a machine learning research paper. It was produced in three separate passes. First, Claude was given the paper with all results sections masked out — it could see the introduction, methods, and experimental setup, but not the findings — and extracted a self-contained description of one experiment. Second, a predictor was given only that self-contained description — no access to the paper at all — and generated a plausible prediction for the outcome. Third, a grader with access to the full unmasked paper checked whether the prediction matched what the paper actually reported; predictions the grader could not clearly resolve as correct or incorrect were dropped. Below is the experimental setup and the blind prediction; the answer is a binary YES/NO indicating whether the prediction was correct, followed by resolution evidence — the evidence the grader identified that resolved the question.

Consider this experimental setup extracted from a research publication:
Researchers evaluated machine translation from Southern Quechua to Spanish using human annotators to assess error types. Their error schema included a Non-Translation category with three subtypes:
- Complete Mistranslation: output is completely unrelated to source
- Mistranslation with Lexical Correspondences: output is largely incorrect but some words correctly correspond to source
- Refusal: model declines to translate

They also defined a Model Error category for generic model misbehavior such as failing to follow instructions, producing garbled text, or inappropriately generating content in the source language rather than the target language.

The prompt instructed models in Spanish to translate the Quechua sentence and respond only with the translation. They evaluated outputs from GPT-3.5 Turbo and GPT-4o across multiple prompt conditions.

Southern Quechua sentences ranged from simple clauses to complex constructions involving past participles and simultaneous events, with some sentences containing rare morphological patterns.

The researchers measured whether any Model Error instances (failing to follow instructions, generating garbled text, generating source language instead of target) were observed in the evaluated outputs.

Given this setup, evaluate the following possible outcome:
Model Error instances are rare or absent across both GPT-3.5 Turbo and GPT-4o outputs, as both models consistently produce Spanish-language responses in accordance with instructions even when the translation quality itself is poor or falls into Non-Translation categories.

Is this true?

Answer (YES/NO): YES